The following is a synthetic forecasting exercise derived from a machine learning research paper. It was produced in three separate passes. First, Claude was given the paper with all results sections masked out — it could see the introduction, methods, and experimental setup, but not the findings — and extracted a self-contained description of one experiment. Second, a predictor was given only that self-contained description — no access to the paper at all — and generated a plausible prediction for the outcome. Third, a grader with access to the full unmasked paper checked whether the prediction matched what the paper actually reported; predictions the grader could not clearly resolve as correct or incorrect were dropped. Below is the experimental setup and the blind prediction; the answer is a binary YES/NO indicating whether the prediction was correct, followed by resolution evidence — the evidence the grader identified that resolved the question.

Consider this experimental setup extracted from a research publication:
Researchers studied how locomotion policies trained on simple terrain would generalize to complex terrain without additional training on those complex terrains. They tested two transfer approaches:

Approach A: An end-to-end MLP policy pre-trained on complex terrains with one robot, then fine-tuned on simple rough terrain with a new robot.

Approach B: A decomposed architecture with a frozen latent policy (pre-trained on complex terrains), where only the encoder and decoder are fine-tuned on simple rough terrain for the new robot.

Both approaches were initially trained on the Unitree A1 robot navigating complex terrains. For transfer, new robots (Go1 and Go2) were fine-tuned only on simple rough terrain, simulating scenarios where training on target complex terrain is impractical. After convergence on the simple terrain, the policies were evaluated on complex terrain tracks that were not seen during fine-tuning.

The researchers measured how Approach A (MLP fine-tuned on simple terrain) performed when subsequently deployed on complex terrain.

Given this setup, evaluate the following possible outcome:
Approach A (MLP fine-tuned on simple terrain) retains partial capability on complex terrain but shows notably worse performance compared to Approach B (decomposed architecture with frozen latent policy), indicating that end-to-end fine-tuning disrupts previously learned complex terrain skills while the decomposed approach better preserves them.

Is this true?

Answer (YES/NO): NO